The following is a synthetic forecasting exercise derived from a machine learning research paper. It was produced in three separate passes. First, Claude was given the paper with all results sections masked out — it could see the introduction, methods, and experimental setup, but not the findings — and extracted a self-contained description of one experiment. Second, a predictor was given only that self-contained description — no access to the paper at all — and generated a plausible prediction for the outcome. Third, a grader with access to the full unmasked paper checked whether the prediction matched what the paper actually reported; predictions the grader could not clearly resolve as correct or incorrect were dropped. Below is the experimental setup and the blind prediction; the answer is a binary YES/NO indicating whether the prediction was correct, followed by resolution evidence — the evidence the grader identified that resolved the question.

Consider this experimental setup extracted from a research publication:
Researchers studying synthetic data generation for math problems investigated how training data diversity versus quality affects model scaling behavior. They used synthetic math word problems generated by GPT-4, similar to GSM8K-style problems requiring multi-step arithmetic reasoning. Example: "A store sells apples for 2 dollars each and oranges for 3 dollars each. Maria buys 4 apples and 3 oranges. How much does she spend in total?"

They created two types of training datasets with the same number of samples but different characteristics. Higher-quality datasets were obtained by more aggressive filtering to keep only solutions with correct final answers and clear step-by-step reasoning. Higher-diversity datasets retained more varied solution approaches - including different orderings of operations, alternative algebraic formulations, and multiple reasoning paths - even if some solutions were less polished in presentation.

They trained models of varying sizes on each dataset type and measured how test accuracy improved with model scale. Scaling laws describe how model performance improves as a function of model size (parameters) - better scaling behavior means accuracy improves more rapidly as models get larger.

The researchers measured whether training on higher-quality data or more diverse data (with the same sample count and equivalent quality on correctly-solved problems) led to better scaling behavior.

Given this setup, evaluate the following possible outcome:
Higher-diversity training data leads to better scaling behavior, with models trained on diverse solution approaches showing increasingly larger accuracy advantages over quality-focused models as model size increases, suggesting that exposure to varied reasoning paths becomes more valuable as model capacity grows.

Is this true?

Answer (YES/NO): YES